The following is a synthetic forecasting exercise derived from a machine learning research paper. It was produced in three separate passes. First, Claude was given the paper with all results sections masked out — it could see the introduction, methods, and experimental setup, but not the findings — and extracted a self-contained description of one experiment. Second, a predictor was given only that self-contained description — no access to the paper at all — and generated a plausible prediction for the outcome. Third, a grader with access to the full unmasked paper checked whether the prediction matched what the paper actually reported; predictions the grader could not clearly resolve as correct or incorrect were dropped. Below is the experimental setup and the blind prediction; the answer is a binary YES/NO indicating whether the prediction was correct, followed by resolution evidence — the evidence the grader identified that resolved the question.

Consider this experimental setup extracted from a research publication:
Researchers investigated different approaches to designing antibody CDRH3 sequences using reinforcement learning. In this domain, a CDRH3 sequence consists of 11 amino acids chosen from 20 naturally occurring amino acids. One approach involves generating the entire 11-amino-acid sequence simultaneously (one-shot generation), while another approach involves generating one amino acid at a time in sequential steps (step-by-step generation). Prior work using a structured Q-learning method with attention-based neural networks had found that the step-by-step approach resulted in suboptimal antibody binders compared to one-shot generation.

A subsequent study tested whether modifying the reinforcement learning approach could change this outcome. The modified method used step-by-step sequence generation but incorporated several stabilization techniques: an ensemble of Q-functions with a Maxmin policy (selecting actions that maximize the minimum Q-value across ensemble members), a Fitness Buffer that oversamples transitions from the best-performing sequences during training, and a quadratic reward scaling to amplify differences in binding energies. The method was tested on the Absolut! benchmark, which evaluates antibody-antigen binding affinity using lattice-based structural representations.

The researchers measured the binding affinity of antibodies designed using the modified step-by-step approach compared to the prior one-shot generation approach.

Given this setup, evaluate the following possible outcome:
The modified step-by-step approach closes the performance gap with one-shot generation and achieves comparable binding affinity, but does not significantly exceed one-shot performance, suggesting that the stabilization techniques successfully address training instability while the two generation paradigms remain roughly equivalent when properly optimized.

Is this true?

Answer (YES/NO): NO